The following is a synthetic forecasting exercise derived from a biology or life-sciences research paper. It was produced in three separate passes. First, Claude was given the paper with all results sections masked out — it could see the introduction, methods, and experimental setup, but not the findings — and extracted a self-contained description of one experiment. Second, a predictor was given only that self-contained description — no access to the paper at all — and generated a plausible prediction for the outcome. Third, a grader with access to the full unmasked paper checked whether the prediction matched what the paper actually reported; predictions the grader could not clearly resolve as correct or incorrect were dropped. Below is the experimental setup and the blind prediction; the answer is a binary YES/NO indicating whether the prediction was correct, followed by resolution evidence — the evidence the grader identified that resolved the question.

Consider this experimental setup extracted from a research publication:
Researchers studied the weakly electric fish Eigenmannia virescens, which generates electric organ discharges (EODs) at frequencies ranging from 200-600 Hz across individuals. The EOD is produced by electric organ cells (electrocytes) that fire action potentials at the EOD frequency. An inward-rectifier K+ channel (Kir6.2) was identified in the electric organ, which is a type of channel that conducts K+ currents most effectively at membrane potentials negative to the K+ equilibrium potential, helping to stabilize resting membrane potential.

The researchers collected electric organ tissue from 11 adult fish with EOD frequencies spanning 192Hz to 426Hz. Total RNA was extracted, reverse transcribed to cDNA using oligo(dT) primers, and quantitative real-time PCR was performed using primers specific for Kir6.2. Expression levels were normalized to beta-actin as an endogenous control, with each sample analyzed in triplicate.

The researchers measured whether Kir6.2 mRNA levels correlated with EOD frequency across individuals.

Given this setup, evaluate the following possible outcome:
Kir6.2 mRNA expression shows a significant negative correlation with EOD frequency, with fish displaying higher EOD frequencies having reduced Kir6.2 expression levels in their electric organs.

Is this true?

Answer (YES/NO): NO